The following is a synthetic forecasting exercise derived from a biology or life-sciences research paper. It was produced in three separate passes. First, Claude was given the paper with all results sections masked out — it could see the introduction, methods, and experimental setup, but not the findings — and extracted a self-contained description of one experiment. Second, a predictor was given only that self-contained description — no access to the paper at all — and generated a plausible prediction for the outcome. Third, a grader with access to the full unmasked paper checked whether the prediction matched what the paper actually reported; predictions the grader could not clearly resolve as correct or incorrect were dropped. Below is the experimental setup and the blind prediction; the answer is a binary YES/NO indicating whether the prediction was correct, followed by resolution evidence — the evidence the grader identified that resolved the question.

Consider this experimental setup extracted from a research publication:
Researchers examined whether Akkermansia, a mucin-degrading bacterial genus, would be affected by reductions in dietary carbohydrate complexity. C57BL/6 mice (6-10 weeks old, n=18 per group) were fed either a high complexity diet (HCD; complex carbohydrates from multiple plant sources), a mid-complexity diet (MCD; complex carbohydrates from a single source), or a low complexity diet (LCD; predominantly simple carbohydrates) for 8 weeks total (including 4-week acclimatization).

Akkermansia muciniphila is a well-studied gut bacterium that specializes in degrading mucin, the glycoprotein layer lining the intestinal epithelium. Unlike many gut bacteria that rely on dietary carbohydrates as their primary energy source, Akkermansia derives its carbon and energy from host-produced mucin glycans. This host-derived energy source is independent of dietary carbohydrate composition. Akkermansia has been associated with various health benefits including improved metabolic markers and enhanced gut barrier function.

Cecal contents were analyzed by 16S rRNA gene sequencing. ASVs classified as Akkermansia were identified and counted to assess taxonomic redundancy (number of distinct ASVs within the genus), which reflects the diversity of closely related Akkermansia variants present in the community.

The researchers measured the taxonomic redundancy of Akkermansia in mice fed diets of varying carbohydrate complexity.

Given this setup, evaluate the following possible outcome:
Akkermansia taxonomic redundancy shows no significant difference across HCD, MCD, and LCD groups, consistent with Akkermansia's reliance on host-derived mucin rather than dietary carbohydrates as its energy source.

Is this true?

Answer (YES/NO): YES